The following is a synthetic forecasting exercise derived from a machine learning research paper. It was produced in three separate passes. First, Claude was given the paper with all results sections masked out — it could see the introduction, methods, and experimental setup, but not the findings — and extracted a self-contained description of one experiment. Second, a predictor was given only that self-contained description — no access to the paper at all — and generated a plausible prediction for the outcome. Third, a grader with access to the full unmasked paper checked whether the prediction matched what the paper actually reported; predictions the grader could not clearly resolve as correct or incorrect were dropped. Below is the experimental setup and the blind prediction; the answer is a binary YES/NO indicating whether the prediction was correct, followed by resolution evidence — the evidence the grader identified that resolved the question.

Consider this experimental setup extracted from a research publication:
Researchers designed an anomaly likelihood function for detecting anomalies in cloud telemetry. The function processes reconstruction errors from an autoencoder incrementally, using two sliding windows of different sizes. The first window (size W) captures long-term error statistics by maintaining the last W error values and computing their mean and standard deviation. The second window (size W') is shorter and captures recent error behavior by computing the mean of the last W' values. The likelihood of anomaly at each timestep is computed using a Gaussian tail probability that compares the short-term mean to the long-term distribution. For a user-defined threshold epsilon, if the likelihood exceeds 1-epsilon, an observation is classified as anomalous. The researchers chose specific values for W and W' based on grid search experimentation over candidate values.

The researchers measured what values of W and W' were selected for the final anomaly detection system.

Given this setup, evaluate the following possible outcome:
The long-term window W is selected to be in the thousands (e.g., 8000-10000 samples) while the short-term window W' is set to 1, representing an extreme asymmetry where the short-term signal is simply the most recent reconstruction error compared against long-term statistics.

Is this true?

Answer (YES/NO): NO